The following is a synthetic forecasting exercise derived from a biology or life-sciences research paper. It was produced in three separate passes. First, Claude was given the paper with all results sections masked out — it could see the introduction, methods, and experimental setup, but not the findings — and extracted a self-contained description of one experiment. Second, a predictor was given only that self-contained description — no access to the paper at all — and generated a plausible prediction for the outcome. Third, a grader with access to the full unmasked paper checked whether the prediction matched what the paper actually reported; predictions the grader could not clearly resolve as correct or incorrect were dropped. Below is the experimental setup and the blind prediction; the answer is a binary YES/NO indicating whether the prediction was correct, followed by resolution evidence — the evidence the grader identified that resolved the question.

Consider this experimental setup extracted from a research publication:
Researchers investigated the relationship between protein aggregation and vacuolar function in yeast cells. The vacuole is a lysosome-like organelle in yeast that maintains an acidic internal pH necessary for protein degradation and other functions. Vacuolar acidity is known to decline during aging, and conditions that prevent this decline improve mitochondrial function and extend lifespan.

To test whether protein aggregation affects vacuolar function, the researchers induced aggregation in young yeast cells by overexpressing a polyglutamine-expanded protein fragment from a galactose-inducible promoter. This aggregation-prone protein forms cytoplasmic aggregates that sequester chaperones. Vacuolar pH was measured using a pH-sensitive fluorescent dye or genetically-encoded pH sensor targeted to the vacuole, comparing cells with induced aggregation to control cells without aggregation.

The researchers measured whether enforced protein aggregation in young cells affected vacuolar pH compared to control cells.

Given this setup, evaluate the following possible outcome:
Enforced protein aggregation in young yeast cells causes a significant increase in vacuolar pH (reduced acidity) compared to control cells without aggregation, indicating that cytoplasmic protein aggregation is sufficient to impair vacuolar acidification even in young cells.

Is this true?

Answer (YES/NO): YES